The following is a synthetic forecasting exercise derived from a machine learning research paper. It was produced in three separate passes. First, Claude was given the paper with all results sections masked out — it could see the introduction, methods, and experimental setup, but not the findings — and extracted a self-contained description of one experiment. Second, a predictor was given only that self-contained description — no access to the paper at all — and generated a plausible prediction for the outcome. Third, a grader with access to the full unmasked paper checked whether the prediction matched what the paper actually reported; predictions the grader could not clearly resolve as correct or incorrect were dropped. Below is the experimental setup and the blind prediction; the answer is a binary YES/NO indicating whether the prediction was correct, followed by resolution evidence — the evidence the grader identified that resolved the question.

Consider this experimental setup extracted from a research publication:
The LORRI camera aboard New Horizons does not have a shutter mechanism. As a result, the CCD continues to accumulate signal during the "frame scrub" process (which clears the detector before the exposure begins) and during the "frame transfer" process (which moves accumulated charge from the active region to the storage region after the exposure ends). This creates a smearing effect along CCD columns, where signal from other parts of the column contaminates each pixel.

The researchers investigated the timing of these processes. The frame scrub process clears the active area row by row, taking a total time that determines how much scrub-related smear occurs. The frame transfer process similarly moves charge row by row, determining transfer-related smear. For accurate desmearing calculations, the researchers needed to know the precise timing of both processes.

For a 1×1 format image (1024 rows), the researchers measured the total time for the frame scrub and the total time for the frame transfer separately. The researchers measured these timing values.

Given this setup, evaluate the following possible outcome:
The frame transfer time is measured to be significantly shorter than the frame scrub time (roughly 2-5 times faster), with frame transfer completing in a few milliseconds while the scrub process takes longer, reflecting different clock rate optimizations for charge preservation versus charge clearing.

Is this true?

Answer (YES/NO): NO